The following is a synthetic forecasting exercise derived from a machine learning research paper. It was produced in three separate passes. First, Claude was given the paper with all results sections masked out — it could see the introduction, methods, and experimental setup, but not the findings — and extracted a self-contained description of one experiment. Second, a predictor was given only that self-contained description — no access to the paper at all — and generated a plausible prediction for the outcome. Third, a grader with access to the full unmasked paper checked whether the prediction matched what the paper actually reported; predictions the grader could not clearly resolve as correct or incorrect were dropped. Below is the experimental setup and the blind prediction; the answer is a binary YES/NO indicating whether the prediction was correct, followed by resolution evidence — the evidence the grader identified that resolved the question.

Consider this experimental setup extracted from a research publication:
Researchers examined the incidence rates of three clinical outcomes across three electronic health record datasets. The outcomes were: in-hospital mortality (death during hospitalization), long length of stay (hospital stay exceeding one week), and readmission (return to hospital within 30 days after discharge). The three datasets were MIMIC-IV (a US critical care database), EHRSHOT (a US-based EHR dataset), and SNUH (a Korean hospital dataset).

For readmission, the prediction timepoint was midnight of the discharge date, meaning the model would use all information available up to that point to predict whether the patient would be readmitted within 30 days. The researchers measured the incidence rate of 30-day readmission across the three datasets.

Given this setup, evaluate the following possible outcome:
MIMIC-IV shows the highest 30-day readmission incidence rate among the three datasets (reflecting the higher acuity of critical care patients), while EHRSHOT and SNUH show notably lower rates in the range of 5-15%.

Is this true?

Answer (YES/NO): NO